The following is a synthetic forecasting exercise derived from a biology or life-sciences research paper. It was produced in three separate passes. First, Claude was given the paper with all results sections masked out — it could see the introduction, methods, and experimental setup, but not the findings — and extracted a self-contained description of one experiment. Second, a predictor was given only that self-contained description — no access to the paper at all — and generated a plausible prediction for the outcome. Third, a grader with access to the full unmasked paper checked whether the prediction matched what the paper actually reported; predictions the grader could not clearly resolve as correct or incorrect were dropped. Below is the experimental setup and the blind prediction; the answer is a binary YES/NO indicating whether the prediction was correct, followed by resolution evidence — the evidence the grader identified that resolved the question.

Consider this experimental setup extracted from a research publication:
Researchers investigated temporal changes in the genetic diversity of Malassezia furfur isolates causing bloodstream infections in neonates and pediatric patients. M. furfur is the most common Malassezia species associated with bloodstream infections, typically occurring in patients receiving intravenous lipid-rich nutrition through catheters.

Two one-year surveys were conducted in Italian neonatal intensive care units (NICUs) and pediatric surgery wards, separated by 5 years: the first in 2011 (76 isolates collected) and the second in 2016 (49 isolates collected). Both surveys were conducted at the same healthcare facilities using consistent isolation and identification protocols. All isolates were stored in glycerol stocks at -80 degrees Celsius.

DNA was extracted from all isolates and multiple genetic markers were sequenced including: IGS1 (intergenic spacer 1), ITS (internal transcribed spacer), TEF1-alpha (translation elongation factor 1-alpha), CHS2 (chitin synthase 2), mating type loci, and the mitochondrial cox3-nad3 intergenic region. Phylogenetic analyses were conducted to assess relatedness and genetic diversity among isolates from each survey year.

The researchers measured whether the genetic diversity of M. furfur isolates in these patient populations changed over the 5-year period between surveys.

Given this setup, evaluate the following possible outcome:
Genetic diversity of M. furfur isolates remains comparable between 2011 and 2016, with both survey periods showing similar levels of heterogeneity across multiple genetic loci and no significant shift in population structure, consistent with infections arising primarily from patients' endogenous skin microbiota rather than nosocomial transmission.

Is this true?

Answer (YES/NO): NO